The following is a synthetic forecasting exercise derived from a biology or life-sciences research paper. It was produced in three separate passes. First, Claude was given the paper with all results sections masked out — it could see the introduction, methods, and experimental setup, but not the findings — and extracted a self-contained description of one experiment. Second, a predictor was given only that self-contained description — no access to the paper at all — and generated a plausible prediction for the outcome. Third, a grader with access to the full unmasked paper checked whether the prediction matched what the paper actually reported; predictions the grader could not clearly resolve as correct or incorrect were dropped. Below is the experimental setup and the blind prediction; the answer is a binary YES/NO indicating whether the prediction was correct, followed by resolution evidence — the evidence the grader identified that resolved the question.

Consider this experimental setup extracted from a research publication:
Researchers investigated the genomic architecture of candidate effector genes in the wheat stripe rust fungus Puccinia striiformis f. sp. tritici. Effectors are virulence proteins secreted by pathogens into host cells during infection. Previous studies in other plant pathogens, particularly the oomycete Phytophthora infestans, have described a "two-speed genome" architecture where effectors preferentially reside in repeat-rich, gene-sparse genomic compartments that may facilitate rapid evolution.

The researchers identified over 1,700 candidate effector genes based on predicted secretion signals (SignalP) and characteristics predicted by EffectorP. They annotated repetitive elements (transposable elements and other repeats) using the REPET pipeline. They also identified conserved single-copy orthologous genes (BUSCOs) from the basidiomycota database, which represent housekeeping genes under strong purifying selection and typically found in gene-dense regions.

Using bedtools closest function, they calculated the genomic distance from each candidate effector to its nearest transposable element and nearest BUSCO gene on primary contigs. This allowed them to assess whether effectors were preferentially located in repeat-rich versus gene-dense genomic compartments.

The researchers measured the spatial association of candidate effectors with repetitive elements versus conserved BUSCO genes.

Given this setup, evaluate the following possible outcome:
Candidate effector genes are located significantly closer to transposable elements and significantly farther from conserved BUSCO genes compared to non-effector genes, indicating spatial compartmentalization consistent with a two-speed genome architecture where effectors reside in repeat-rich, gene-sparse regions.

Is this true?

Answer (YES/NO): NO